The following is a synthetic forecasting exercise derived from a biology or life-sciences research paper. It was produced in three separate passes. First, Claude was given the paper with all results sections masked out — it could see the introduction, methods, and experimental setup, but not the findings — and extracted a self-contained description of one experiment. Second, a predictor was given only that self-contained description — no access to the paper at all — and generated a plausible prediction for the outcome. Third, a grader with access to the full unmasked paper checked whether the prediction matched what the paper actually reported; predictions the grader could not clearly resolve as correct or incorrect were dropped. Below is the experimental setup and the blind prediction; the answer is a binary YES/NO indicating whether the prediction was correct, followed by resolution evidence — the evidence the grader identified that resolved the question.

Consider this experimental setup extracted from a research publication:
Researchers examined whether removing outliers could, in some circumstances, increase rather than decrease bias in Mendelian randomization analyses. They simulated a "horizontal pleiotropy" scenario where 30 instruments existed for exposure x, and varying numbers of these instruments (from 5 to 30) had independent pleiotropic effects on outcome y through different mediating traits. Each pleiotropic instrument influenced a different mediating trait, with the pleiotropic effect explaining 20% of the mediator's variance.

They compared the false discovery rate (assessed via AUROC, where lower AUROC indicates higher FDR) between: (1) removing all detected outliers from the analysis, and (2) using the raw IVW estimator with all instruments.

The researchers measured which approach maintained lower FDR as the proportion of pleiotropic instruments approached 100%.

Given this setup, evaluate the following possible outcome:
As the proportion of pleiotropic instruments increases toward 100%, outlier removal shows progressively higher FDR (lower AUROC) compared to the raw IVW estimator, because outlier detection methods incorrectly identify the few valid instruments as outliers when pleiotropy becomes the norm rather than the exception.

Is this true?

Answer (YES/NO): YES